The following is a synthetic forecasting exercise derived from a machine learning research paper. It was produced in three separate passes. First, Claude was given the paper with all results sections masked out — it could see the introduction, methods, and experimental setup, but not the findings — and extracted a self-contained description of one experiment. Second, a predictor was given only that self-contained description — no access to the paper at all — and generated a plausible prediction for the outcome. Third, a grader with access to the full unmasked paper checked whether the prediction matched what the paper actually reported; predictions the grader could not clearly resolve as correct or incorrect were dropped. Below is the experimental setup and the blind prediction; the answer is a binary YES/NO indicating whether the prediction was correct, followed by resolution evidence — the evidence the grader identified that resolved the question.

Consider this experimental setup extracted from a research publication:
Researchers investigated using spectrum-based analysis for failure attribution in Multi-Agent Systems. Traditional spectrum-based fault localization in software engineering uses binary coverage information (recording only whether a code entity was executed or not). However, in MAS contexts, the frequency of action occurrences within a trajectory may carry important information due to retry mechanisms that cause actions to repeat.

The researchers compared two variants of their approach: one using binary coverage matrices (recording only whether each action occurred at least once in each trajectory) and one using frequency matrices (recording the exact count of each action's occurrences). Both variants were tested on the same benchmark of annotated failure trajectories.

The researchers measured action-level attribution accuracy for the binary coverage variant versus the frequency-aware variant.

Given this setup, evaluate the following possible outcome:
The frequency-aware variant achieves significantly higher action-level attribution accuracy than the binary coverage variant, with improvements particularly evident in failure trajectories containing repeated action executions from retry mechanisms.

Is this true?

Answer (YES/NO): YES